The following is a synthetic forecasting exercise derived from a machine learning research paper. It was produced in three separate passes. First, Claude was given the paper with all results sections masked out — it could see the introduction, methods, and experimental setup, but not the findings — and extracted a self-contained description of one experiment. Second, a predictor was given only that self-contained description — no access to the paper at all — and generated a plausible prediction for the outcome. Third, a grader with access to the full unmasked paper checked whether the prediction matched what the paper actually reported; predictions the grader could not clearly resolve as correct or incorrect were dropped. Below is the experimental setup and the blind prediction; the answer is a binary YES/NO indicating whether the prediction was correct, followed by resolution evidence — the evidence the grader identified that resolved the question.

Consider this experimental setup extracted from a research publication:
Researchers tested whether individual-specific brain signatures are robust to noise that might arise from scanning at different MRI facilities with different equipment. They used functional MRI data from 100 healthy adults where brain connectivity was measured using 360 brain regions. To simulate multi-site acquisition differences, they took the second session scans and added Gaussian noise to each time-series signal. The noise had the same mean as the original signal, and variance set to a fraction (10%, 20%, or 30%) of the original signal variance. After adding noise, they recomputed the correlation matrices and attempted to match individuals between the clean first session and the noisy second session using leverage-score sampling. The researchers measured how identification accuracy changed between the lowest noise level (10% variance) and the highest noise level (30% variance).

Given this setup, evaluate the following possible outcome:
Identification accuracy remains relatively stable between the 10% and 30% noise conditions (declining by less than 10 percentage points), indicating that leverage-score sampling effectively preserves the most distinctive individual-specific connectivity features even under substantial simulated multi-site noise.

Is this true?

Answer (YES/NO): NO